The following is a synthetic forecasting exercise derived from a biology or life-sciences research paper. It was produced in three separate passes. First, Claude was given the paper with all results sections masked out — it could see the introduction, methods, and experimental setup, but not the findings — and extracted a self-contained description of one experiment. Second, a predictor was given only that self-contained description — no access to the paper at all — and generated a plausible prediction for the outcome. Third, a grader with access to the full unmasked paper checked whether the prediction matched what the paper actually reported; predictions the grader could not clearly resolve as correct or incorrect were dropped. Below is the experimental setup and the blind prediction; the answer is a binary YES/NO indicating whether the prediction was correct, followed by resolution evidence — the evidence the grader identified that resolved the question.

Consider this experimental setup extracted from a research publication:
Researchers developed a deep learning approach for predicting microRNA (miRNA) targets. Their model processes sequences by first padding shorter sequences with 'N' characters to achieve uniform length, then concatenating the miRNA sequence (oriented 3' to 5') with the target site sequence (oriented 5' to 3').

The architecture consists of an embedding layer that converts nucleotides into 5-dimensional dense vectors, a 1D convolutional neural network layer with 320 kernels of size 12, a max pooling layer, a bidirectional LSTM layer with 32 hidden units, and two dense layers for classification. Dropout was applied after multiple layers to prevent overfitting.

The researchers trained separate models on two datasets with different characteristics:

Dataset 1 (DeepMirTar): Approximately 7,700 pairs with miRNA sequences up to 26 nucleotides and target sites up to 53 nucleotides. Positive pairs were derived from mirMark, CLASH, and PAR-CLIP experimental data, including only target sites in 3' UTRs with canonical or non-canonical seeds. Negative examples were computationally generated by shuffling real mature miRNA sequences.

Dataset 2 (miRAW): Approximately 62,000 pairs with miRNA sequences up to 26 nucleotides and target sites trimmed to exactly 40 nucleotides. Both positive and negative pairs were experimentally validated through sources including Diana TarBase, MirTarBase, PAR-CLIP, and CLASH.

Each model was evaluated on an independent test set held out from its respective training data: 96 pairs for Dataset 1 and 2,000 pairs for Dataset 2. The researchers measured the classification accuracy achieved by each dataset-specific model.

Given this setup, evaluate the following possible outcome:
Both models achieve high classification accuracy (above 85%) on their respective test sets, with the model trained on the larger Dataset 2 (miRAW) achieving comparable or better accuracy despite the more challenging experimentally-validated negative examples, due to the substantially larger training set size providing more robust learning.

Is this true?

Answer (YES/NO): NO